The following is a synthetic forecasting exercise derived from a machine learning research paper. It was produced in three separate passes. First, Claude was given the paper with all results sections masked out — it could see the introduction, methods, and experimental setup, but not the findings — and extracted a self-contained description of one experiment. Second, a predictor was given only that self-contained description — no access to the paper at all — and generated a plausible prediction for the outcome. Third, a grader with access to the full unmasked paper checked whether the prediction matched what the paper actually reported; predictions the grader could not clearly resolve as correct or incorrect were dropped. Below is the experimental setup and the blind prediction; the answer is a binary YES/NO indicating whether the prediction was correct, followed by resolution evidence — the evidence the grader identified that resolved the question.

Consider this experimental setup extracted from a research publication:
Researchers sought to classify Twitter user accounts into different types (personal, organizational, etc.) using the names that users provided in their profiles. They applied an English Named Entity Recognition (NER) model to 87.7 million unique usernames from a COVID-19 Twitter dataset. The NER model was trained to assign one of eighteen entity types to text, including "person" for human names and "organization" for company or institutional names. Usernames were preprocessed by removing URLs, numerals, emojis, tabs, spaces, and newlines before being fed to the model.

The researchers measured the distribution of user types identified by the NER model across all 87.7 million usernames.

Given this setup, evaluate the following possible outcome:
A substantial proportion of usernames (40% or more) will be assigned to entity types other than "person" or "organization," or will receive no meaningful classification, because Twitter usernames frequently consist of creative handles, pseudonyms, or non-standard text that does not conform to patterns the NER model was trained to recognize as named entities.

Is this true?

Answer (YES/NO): NO